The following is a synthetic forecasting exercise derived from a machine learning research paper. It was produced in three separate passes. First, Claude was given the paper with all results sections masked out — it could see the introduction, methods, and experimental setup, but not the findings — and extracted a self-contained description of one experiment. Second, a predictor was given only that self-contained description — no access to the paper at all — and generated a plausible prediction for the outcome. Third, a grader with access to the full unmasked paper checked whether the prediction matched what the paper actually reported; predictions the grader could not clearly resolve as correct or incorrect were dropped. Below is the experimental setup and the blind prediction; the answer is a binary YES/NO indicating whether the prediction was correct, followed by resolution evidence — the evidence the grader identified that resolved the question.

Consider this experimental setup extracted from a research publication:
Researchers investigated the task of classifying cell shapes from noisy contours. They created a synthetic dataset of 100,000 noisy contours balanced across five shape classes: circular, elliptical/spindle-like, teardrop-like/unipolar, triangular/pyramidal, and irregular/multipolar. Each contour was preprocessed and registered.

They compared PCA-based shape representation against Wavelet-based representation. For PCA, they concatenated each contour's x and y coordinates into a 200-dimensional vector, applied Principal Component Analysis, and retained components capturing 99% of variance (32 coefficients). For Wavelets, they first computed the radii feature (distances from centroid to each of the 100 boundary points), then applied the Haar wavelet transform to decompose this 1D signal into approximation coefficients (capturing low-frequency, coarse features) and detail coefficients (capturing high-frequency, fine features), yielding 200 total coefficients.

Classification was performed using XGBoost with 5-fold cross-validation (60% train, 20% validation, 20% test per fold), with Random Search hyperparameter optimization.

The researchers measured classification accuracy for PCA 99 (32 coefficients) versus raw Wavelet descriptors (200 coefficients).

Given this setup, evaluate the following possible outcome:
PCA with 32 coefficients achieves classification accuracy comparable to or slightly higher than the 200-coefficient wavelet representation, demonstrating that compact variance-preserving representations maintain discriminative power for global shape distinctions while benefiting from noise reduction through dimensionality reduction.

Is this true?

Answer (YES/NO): YES